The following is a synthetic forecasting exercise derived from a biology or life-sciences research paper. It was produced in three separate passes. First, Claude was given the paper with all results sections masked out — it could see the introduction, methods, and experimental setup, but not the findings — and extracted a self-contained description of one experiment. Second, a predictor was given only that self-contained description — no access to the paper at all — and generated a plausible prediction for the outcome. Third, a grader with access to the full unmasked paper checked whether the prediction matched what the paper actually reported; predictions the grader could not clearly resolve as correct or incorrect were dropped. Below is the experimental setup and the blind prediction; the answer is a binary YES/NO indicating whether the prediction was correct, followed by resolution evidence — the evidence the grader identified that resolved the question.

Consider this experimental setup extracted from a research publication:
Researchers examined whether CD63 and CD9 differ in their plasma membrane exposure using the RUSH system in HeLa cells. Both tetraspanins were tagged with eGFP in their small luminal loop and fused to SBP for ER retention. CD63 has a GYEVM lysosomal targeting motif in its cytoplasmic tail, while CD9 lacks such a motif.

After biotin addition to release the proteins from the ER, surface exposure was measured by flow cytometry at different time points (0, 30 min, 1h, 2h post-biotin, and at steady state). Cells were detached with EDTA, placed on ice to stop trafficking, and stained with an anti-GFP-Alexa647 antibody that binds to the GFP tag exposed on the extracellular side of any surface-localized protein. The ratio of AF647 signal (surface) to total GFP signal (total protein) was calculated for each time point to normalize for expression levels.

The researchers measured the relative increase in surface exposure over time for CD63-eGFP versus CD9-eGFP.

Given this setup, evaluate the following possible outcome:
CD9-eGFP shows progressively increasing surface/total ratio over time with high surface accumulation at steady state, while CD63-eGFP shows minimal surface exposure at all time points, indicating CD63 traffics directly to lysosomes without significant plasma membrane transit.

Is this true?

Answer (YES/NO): NO